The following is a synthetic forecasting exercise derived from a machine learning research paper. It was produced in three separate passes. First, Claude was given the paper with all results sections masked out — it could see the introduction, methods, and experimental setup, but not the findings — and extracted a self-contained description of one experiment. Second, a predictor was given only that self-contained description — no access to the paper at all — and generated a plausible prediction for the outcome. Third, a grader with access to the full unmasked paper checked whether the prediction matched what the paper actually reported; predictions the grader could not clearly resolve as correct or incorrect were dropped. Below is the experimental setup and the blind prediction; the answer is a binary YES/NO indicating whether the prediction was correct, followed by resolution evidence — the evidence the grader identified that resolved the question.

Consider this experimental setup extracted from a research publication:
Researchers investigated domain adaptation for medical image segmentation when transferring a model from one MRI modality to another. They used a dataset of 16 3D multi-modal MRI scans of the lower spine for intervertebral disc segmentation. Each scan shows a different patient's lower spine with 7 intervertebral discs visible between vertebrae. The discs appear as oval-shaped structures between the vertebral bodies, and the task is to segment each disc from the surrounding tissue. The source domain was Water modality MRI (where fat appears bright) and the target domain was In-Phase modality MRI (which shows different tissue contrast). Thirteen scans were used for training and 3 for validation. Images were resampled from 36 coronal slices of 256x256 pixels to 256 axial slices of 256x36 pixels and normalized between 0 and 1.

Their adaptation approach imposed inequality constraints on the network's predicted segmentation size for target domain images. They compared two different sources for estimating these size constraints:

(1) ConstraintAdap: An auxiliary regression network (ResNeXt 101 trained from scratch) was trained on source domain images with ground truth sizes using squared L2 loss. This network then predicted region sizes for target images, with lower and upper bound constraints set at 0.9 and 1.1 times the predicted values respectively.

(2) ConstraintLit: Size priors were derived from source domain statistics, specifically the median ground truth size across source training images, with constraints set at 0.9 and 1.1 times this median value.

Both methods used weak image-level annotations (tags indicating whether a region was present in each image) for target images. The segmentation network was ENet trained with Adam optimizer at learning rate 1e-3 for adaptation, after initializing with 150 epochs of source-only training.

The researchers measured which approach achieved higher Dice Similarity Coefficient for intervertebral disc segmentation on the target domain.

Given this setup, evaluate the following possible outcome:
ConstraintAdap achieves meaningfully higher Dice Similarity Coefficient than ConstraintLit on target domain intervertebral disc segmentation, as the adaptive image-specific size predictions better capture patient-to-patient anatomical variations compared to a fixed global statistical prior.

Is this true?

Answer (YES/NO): YES